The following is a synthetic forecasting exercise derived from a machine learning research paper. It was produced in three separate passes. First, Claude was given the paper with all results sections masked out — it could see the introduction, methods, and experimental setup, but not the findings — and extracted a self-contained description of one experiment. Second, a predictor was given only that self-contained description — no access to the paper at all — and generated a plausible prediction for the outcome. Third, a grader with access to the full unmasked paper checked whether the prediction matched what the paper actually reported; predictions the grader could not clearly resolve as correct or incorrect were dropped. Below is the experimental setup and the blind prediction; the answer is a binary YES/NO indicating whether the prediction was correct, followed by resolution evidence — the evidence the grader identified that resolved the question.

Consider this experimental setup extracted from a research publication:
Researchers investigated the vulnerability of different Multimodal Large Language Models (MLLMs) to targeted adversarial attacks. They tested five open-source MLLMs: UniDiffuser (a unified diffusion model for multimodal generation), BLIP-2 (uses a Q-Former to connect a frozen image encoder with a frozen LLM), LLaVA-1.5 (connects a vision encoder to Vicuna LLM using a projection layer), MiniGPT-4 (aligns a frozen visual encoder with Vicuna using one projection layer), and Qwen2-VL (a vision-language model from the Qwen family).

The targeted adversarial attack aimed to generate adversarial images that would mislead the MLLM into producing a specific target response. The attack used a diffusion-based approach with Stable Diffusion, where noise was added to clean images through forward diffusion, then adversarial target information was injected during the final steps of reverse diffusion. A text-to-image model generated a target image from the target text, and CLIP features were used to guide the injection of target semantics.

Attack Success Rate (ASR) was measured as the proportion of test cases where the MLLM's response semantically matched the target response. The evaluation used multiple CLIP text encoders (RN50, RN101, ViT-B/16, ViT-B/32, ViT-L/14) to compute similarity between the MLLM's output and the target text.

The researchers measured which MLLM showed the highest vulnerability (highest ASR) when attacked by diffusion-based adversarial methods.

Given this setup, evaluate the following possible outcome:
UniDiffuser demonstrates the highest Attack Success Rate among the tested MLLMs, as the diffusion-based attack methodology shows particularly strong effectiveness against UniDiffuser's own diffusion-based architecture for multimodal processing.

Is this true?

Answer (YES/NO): YES